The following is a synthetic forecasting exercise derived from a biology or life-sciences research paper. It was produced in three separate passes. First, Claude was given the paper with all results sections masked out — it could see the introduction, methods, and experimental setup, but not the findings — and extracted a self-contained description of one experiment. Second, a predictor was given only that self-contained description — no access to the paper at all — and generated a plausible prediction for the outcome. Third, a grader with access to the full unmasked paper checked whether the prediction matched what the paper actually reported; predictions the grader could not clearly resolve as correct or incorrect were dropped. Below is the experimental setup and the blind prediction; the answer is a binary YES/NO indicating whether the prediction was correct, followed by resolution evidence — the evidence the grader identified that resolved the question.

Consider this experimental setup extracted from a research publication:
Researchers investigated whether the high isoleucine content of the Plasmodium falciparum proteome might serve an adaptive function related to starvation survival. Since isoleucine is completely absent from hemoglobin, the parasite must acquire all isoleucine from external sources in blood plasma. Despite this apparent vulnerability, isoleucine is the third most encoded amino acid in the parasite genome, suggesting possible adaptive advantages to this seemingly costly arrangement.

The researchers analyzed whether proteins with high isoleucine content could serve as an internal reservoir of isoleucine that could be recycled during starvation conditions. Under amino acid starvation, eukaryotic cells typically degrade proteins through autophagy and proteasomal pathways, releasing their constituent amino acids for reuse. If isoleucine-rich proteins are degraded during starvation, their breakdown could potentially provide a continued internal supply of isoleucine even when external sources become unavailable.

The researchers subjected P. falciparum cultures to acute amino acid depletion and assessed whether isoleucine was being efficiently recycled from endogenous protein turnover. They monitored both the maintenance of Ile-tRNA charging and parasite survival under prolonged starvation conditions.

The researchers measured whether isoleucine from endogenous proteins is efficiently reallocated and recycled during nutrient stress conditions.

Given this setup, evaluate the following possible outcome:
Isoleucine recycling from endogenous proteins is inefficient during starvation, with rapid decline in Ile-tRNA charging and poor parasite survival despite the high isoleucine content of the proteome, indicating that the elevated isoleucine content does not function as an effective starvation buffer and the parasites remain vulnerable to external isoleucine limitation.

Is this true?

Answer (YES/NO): NO